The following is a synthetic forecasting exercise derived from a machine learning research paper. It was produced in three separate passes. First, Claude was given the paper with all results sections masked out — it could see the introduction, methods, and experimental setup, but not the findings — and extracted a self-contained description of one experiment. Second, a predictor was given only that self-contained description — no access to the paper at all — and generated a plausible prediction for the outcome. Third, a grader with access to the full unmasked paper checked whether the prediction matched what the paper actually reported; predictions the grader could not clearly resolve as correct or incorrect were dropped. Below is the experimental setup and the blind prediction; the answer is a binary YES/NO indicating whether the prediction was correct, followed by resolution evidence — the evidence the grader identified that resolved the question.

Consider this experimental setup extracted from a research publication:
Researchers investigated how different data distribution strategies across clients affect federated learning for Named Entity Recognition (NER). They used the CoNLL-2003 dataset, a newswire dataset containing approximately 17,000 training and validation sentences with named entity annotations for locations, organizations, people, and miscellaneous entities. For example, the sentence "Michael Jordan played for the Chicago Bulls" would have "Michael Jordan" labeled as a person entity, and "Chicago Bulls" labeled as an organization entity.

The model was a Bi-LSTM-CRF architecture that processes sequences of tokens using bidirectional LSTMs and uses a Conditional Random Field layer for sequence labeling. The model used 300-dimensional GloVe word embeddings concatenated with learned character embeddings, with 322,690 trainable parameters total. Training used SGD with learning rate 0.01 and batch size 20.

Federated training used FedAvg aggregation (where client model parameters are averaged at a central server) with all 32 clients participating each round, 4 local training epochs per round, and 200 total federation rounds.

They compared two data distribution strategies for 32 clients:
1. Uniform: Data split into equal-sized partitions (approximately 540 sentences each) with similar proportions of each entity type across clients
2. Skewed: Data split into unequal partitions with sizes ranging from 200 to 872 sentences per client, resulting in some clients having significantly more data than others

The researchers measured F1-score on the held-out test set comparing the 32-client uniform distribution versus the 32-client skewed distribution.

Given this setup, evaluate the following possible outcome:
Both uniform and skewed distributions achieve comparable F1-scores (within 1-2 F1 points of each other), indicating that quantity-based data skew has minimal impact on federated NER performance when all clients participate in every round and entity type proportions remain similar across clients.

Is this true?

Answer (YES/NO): YES